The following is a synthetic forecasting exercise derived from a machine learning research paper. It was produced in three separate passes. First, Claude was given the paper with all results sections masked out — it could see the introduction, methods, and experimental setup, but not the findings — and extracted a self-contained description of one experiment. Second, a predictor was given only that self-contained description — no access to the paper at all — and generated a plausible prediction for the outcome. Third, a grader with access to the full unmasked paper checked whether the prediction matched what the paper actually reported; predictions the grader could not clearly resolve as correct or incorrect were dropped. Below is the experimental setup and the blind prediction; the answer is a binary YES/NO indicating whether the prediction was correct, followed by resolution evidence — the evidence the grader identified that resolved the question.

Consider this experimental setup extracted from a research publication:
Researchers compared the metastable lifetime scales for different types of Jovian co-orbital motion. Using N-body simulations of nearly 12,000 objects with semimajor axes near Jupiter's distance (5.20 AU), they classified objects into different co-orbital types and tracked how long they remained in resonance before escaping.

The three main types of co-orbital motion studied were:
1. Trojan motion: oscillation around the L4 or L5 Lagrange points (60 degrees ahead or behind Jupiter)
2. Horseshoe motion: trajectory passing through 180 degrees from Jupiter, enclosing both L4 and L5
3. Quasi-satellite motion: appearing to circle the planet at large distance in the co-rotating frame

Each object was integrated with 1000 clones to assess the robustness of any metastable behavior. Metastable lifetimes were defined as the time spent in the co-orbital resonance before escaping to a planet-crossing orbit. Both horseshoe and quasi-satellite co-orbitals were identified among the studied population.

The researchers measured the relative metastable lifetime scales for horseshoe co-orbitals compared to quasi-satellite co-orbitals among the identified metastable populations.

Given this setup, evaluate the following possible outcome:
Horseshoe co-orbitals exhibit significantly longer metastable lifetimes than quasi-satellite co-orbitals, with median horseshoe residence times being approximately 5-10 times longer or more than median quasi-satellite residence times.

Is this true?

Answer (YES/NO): NO